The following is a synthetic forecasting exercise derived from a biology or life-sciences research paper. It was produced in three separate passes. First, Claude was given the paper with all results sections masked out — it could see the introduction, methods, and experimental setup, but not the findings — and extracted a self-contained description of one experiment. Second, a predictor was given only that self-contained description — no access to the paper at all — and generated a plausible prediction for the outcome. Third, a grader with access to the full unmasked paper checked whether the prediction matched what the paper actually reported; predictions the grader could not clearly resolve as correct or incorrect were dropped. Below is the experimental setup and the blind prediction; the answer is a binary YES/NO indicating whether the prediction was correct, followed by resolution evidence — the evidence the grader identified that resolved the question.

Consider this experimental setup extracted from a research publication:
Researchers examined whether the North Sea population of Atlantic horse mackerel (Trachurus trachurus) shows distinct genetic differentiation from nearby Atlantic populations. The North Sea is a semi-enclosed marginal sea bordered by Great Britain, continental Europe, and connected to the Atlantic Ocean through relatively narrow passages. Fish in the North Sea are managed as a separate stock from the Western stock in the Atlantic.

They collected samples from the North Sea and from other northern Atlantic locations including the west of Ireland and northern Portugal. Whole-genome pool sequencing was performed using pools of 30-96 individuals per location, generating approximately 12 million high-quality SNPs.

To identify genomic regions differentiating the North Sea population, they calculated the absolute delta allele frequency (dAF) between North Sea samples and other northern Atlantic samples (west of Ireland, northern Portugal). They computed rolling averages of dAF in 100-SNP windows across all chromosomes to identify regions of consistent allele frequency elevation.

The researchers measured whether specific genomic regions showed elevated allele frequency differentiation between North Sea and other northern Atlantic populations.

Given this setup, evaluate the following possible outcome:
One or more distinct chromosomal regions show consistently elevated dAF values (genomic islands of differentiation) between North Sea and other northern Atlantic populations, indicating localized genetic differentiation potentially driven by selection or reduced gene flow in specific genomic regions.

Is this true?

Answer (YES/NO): YES